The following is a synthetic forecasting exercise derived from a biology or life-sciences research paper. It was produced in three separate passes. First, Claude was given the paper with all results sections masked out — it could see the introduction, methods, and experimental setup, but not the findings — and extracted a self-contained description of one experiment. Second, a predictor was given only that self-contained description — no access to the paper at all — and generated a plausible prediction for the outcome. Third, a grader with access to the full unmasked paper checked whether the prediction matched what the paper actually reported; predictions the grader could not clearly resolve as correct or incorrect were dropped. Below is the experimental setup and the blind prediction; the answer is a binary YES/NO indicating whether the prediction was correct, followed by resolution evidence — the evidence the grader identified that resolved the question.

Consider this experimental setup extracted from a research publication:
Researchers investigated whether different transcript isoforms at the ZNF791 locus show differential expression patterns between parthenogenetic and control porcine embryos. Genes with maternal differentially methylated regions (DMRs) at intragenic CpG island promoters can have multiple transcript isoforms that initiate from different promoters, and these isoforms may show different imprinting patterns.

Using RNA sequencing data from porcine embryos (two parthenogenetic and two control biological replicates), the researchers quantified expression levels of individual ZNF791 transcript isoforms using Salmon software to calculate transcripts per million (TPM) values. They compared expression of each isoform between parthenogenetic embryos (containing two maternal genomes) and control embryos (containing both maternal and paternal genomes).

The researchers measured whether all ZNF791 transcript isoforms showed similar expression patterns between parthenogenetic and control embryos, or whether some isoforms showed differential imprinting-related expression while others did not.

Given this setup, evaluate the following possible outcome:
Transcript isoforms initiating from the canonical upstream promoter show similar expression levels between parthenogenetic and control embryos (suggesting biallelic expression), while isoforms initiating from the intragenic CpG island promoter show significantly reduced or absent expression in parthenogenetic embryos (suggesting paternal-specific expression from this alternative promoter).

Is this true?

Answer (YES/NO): YES